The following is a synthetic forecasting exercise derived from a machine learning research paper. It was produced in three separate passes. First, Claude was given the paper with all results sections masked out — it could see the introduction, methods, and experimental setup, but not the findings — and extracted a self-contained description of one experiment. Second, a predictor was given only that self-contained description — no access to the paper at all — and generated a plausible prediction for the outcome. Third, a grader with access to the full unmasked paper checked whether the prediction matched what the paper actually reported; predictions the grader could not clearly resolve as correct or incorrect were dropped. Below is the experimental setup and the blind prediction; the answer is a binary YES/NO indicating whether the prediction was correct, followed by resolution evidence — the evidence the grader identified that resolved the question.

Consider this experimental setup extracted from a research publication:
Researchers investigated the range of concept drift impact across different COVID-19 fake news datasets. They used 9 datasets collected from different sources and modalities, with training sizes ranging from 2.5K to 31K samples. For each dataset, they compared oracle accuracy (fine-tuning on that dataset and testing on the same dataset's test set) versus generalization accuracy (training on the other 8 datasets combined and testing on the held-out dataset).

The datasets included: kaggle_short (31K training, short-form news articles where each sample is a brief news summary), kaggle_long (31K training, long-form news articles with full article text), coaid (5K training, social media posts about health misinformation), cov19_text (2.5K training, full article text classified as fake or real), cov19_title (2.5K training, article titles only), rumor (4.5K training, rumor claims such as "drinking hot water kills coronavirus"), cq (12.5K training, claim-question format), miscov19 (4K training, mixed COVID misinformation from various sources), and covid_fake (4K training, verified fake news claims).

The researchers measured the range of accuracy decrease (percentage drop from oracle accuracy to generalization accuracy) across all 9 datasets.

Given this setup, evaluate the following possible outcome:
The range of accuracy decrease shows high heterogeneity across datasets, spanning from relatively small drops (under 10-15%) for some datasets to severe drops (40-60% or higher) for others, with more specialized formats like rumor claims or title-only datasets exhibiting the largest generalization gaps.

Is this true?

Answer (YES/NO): NO